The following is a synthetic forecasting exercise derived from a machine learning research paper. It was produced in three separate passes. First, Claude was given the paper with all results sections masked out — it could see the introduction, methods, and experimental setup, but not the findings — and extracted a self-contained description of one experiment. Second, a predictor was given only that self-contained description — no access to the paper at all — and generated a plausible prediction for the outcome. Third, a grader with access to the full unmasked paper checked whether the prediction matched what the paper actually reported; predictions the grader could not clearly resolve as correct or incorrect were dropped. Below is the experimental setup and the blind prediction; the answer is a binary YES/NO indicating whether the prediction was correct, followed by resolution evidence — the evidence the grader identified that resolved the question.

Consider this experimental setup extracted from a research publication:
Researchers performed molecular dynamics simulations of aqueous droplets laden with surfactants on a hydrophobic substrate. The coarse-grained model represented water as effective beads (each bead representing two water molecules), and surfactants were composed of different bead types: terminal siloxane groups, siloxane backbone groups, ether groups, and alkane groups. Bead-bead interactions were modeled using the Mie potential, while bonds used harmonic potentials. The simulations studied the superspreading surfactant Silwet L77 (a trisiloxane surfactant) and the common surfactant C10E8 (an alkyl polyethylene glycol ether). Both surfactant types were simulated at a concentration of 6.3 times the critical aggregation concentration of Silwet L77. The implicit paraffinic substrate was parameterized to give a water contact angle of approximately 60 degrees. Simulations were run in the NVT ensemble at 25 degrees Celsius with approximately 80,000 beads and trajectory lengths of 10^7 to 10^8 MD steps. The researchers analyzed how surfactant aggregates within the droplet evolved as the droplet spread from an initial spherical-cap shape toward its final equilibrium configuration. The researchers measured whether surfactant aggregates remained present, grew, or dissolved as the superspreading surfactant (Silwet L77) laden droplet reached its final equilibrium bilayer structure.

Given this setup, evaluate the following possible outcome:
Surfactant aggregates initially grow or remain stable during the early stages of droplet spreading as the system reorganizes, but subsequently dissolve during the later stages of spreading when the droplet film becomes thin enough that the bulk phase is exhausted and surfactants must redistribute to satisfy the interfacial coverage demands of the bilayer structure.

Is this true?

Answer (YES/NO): NO